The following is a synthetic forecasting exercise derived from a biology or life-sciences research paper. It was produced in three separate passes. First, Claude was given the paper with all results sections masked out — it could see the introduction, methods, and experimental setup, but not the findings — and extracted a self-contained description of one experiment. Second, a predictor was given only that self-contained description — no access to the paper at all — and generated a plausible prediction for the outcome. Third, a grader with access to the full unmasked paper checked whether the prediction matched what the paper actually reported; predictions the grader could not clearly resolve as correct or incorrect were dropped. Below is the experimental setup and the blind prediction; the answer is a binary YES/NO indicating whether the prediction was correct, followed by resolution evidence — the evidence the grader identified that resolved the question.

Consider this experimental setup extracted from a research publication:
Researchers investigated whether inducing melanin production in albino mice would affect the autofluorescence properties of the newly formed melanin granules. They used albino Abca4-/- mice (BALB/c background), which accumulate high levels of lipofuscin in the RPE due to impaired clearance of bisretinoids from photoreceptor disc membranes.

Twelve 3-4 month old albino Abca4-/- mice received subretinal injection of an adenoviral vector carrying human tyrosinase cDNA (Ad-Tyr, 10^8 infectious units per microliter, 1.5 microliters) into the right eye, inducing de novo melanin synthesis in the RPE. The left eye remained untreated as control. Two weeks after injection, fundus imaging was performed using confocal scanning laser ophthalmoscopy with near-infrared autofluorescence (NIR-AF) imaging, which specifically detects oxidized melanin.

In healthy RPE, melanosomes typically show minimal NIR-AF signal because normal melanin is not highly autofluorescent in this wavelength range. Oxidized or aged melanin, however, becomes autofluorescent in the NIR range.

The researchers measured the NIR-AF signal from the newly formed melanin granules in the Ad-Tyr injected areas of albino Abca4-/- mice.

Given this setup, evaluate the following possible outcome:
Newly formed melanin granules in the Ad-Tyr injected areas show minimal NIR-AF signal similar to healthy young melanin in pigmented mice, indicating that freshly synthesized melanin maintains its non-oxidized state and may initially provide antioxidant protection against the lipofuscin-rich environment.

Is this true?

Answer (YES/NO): NO